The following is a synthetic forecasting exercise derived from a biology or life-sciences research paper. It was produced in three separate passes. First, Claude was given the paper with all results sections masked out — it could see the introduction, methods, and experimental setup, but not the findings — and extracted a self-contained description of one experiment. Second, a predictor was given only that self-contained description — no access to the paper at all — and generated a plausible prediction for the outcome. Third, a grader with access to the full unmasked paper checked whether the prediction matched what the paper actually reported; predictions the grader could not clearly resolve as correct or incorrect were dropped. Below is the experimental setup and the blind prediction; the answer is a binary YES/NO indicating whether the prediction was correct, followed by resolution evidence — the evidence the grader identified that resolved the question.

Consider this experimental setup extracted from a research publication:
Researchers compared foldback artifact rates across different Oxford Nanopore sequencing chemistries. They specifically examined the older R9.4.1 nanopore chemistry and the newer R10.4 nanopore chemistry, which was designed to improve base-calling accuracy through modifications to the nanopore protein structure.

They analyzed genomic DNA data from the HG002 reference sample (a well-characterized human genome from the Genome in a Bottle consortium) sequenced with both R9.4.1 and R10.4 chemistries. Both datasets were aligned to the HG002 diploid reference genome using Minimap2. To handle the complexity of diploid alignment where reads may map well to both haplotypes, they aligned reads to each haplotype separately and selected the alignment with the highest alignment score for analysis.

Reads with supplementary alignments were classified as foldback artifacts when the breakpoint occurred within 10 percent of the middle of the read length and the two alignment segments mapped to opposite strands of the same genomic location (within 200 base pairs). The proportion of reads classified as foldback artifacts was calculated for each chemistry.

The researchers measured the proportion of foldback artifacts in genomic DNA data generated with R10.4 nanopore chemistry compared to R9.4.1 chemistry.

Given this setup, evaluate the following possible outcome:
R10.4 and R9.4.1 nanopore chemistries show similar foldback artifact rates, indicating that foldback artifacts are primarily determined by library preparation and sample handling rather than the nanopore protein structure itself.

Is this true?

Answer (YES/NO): YES